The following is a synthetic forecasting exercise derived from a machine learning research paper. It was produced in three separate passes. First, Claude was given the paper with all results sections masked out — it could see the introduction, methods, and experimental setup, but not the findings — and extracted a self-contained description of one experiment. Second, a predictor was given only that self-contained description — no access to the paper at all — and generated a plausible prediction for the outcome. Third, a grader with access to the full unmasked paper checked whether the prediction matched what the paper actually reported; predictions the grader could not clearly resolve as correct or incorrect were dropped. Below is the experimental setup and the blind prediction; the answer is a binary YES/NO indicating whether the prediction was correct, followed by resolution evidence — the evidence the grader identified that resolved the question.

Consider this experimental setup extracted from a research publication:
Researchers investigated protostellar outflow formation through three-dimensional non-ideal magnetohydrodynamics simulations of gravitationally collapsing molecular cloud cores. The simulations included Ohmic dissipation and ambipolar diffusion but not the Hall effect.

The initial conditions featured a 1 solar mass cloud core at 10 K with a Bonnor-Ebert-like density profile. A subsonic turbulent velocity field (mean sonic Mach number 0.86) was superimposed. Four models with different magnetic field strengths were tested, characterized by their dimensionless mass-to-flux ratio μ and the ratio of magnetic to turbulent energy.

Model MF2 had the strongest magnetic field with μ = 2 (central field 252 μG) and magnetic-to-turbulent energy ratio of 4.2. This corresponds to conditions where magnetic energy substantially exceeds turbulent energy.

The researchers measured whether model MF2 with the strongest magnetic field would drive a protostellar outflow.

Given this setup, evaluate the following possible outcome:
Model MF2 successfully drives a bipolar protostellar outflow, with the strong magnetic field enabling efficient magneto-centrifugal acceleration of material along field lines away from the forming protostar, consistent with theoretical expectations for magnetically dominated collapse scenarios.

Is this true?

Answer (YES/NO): NO